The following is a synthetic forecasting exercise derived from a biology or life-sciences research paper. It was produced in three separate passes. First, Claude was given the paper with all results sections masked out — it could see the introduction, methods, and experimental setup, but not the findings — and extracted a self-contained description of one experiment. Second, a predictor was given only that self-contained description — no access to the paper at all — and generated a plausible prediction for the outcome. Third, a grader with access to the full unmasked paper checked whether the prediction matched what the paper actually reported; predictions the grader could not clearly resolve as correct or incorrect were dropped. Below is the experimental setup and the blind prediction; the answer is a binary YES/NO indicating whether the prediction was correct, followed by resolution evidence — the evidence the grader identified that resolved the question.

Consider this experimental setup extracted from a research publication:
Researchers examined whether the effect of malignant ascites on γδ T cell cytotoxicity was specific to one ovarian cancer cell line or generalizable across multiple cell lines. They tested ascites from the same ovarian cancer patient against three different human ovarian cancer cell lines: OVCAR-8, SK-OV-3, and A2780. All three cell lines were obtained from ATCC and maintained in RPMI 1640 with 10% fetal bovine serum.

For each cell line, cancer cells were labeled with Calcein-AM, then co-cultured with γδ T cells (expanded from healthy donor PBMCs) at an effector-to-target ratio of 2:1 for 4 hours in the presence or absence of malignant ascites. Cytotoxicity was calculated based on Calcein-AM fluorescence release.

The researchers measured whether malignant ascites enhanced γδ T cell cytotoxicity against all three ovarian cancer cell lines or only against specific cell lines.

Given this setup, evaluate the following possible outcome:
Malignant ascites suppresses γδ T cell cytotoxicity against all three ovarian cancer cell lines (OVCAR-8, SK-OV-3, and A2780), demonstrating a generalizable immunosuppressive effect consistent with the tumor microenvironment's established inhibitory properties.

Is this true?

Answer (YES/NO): NO